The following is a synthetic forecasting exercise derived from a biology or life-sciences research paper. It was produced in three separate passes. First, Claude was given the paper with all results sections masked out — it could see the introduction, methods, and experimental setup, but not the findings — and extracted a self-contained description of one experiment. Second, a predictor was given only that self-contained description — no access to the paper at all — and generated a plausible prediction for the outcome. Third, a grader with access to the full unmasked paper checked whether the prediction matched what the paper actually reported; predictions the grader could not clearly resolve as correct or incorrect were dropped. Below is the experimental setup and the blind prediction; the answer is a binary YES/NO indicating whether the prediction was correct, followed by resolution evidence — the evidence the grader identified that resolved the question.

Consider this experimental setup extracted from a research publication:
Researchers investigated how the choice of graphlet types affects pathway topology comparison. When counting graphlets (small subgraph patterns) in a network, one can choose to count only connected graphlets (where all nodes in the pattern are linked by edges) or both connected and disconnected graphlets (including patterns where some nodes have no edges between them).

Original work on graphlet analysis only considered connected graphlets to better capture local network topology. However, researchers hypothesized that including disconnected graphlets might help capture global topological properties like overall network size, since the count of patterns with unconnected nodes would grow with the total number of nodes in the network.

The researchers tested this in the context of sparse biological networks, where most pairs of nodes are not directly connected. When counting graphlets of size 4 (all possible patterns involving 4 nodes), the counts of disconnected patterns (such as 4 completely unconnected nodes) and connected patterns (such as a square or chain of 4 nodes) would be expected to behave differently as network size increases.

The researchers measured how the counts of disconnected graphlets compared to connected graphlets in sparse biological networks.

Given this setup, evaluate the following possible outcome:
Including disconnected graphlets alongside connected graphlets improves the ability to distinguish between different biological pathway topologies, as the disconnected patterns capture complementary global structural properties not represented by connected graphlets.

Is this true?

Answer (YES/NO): YES